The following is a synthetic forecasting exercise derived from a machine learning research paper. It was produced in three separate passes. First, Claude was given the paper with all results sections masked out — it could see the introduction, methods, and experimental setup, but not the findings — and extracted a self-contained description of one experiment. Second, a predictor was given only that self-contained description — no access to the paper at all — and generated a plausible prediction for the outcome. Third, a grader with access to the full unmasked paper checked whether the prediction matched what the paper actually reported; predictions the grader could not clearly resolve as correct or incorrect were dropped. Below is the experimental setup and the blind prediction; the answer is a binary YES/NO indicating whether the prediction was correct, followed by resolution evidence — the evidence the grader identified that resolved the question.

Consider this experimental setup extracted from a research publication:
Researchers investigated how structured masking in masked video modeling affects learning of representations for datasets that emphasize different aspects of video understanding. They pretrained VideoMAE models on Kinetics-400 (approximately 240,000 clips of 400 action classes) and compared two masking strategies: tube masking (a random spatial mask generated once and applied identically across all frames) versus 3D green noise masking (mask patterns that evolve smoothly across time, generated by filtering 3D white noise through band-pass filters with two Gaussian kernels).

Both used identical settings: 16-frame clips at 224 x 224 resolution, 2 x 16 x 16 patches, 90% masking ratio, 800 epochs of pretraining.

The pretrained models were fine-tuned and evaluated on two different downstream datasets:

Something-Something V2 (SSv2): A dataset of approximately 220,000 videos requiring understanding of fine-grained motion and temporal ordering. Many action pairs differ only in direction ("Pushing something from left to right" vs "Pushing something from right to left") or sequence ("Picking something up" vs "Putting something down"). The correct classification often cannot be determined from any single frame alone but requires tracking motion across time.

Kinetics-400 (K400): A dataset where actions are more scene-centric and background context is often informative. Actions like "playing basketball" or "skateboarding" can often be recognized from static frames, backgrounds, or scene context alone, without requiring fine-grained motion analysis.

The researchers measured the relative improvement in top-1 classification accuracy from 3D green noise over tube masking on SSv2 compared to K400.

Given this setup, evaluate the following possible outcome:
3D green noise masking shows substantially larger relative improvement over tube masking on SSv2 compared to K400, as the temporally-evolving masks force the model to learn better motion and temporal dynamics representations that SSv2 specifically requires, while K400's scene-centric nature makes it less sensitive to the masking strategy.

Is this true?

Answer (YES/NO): YES